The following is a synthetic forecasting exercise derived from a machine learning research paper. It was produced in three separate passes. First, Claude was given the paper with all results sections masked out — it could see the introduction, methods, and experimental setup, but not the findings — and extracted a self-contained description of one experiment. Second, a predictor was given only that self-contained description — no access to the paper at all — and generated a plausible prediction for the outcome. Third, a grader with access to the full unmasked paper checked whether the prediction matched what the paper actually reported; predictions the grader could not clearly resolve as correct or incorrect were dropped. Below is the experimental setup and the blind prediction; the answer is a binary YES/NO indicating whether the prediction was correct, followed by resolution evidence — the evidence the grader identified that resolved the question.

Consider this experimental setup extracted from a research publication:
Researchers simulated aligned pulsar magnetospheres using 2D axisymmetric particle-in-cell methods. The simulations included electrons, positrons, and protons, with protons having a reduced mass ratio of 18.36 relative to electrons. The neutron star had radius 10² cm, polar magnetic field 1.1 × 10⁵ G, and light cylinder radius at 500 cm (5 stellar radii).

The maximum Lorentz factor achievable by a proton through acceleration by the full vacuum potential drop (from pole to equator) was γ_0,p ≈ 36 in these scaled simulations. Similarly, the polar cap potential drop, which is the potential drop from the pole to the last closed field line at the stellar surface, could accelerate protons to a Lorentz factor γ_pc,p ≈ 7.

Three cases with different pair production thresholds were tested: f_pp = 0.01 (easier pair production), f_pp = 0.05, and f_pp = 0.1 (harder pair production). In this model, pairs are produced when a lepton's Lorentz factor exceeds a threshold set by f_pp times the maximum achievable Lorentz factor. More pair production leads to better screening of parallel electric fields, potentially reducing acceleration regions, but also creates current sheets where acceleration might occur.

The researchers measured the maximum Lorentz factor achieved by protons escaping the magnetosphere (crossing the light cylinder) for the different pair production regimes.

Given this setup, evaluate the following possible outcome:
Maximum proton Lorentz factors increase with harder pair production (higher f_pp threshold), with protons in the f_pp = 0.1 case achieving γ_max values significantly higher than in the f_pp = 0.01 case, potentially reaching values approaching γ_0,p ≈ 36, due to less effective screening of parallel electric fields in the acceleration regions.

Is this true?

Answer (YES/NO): YES